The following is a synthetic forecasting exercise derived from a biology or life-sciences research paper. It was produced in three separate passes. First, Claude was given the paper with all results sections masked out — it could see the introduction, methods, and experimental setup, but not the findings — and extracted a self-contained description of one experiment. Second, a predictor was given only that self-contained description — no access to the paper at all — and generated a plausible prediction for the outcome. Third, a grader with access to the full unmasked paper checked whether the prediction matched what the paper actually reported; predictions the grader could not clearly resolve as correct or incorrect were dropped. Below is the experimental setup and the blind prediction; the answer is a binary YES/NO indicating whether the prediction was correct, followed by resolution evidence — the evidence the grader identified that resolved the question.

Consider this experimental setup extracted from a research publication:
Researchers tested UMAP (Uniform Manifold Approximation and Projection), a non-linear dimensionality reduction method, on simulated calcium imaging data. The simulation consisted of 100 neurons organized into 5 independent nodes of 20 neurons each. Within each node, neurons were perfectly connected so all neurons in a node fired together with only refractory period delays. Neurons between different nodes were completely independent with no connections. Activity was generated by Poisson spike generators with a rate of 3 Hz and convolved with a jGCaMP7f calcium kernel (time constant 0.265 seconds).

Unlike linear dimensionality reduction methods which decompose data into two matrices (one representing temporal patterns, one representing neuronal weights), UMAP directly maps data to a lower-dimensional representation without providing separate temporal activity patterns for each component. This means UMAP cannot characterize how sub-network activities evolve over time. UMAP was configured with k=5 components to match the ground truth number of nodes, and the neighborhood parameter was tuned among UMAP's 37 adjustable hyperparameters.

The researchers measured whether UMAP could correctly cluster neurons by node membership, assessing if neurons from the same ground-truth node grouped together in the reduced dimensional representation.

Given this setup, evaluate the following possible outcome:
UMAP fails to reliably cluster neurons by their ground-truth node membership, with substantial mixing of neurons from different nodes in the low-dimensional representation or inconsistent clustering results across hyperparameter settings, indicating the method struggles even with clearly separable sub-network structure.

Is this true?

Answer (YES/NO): YES